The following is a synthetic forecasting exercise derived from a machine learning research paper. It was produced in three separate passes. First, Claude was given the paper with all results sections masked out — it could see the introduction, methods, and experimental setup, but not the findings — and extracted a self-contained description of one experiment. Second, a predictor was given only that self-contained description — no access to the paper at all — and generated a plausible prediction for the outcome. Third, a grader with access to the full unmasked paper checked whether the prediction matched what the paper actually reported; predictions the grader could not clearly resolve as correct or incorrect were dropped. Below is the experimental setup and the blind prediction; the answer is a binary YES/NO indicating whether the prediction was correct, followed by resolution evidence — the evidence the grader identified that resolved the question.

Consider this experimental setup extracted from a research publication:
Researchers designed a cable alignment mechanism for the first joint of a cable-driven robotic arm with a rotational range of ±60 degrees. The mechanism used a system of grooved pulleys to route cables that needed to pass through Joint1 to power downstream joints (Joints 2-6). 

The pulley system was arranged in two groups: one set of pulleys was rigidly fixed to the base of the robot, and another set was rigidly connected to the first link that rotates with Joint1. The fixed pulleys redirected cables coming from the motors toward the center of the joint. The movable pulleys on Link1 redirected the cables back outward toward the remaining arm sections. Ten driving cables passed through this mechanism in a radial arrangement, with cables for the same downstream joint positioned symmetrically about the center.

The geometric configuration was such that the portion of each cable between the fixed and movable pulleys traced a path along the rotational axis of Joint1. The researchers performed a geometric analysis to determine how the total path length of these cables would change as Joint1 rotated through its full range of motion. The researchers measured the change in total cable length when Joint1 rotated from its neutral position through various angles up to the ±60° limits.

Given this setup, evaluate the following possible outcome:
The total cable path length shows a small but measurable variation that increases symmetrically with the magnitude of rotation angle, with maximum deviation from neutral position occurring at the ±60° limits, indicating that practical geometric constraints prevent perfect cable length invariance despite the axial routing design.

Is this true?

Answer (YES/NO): NO